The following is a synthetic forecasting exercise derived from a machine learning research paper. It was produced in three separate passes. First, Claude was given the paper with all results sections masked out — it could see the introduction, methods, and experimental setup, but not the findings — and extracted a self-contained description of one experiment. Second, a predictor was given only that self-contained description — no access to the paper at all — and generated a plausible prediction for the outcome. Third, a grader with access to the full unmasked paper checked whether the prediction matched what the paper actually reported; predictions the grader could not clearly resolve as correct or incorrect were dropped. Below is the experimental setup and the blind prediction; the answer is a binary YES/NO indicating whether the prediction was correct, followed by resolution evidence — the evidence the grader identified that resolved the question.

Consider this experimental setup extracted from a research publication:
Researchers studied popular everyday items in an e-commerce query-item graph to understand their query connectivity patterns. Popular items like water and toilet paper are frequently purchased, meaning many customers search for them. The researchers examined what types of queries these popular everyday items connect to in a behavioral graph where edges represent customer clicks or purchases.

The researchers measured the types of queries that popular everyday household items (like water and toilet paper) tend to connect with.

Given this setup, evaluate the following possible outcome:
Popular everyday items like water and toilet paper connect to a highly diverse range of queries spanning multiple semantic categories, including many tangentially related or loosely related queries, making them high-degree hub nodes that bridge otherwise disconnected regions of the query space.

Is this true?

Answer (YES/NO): NO